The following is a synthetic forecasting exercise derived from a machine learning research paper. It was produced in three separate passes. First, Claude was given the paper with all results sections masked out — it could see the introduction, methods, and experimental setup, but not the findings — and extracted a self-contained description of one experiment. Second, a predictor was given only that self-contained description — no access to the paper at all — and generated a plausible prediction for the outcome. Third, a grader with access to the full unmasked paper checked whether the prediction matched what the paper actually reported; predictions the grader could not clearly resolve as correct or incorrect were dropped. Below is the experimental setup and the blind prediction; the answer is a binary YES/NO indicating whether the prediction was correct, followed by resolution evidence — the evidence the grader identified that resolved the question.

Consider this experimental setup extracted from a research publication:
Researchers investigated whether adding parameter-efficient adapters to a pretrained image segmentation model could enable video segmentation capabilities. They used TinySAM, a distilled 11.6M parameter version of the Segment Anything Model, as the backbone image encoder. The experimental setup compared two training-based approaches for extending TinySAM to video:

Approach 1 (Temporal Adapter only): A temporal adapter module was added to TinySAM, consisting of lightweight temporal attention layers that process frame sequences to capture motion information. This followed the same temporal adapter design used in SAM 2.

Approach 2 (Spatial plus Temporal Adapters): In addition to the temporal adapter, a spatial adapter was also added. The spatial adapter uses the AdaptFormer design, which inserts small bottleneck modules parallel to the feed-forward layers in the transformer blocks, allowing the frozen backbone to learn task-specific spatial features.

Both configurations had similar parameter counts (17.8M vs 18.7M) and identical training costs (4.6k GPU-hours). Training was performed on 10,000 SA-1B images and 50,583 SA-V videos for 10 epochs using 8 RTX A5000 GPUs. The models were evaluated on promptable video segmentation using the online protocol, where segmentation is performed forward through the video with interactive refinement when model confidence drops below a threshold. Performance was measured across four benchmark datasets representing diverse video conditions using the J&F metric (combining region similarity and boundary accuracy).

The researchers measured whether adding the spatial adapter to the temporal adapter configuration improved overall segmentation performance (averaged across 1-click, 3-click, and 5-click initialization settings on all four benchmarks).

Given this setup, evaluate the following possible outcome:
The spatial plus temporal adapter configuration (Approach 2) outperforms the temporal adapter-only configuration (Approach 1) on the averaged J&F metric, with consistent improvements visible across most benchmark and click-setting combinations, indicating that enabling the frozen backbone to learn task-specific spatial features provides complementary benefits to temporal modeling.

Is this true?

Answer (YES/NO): NO